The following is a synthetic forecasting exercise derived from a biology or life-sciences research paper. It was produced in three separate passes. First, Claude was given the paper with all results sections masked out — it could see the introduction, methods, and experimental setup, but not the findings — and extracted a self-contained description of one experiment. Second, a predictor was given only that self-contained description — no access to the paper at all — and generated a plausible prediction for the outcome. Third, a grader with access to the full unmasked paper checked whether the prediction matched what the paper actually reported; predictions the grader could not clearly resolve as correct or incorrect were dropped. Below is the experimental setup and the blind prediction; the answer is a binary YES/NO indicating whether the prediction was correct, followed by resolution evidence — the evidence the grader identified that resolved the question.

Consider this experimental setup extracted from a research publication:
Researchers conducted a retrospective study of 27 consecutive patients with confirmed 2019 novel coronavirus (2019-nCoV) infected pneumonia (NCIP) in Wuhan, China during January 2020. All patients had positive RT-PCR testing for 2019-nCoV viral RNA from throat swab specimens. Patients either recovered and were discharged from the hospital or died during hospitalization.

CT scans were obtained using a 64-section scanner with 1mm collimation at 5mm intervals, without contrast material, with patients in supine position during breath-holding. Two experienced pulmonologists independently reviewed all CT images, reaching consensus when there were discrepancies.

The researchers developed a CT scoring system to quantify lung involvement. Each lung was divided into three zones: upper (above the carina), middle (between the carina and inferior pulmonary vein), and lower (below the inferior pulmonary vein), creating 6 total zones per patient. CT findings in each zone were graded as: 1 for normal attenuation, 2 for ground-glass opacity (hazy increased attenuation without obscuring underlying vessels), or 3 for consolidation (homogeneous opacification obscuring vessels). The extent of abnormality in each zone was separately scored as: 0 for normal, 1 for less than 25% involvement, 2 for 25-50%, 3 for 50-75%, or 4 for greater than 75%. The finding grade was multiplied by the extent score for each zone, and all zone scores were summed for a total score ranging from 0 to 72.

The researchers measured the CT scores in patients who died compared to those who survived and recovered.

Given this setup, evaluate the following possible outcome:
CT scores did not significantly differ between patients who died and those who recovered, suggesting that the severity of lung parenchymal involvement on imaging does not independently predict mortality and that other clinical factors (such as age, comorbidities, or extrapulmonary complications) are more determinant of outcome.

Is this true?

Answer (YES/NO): NO